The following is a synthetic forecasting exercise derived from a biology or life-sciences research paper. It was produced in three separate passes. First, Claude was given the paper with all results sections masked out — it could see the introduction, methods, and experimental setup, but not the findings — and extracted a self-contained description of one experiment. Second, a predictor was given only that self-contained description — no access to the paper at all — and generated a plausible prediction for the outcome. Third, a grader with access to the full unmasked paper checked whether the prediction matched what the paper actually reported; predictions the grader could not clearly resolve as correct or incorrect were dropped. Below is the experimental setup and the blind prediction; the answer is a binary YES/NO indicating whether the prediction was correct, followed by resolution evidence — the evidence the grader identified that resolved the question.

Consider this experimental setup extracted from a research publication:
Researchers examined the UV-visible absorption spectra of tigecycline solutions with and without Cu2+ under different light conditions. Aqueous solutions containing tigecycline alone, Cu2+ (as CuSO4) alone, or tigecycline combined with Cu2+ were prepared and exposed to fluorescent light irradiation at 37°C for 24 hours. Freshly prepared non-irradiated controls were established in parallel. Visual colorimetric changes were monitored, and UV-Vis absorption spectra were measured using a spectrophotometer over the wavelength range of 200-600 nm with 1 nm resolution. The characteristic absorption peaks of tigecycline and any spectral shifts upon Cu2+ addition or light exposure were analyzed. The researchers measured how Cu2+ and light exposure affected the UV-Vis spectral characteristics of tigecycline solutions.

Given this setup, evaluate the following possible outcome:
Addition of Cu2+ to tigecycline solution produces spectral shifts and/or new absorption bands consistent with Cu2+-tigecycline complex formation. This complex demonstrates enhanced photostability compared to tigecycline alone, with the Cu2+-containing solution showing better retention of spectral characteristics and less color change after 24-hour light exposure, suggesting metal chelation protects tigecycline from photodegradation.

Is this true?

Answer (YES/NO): NO